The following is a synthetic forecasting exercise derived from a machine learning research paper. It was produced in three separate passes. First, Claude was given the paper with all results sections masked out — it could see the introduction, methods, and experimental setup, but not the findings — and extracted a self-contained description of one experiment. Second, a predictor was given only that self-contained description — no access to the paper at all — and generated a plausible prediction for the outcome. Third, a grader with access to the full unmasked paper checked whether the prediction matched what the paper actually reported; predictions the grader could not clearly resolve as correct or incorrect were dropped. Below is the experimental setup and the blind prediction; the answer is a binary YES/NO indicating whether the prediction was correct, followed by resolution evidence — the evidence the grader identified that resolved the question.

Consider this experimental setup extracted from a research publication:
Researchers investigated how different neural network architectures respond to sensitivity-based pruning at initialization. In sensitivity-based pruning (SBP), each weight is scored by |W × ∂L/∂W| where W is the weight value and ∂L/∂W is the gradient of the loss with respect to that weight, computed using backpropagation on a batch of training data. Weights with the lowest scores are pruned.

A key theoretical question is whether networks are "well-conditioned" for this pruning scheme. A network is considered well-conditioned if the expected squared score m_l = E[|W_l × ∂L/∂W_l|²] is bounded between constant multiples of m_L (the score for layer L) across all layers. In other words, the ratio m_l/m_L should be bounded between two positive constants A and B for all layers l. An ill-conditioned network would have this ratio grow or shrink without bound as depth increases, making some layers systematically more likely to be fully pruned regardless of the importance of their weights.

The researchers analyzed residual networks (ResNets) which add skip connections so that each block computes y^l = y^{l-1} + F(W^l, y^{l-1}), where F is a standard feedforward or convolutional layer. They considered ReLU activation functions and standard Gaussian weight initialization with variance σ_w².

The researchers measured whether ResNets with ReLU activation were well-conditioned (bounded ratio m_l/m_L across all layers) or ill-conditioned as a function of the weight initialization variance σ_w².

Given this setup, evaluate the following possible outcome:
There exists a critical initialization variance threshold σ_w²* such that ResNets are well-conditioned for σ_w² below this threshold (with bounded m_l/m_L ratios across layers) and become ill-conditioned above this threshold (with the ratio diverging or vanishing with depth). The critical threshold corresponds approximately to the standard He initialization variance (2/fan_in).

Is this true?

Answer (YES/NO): NO